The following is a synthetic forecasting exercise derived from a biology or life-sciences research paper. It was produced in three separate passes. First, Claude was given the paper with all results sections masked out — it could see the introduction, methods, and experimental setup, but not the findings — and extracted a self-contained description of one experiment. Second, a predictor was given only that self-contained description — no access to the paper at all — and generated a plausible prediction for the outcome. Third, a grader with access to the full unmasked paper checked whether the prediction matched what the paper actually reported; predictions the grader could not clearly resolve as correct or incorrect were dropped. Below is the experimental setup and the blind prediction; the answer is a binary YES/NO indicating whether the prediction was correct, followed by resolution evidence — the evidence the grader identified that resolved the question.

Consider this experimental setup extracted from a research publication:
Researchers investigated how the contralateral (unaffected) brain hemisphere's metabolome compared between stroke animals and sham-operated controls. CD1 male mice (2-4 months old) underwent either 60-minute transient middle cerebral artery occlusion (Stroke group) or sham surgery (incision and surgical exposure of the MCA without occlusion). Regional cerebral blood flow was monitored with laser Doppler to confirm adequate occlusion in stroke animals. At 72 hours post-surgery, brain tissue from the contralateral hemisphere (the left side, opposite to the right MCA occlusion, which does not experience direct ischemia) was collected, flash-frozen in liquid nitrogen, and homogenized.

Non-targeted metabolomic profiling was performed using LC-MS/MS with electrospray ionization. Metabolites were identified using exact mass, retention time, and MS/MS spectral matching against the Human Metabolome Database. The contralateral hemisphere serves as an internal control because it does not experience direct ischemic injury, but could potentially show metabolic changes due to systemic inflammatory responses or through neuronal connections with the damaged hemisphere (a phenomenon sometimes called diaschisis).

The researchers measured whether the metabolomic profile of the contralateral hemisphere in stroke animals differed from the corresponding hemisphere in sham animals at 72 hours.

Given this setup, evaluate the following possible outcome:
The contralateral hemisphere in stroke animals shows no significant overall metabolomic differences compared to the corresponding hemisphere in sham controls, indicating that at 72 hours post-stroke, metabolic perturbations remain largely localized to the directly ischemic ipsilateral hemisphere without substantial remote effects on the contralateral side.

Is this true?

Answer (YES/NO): NO